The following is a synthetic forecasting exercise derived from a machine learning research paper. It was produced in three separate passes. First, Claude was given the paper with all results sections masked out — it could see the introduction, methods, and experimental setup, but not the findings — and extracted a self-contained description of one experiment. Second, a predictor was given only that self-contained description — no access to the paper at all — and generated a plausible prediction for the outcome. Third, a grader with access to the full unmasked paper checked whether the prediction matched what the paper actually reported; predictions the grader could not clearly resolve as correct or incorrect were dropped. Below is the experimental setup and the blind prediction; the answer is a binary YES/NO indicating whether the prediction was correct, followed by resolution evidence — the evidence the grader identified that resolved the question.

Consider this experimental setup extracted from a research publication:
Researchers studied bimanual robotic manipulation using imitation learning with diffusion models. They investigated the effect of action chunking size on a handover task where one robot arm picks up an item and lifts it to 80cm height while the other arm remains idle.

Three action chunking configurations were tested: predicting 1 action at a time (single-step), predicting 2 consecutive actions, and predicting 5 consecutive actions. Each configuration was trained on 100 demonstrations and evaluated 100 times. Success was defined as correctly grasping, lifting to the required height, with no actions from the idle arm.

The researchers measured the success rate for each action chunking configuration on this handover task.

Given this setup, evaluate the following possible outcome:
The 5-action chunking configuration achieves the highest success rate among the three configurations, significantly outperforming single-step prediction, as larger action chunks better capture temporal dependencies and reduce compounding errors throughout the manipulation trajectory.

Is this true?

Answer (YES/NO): NO